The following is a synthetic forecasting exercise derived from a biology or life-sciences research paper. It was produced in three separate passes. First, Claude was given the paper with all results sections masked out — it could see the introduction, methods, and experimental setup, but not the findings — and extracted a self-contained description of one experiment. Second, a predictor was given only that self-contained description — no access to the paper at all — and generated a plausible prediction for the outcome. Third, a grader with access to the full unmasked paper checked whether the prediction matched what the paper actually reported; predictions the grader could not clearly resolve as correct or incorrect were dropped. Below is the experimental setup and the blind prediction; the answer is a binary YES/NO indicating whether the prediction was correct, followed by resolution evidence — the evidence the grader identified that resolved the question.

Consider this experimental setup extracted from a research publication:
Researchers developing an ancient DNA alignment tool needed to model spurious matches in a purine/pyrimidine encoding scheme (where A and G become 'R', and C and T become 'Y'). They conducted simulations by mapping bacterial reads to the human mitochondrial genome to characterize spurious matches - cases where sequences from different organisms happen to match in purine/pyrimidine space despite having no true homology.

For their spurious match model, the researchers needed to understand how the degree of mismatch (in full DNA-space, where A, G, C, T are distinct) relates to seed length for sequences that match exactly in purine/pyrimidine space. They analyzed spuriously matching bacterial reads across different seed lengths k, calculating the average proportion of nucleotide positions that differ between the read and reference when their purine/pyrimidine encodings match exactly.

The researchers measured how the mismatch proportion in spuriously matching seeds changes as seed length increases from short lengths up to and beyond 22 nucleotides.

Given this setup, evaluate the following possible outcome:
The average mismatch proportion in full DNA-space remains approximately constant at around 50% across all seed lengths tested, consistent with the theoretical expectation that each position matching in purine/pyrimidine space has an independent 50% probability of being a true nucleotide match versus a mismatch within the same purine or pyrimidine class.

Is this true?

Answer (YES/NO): NO